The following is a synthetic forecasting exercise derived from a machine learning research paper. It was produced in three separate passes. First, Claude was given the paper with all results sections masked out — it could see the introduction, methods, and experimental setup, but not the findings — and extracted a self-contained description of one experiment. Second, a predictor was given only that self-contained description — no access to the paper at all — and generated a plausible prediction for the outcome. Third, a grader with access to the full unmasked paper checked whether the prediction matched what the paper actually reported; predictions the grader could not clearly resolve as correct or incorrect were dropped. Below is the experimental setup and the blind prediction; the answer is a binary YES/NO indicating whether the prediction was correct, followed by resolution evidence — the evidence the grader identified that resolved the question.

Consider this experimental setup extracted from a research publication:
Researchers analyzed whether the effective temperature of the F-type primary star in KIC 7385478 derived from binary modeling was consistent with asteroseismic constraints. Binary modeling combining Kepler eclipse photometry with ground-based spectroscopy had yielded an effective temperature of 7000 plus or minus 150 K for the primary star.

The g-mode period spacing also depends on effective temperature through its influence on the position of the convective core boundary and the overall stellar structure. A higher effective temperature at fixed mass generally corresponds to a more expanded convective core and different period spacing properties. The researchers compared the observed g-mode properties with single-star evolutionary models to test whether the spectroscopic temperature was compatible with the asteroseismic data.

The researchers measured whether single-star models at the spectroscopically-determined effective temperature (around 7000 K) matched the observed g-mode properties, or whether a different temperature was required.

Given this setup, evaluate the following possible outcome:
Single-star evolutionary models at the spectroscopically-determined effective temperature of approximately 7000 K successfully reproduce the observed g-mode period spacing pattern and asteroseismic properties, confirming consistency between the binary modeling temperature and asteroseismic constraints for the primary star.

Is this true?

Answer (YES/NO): NO